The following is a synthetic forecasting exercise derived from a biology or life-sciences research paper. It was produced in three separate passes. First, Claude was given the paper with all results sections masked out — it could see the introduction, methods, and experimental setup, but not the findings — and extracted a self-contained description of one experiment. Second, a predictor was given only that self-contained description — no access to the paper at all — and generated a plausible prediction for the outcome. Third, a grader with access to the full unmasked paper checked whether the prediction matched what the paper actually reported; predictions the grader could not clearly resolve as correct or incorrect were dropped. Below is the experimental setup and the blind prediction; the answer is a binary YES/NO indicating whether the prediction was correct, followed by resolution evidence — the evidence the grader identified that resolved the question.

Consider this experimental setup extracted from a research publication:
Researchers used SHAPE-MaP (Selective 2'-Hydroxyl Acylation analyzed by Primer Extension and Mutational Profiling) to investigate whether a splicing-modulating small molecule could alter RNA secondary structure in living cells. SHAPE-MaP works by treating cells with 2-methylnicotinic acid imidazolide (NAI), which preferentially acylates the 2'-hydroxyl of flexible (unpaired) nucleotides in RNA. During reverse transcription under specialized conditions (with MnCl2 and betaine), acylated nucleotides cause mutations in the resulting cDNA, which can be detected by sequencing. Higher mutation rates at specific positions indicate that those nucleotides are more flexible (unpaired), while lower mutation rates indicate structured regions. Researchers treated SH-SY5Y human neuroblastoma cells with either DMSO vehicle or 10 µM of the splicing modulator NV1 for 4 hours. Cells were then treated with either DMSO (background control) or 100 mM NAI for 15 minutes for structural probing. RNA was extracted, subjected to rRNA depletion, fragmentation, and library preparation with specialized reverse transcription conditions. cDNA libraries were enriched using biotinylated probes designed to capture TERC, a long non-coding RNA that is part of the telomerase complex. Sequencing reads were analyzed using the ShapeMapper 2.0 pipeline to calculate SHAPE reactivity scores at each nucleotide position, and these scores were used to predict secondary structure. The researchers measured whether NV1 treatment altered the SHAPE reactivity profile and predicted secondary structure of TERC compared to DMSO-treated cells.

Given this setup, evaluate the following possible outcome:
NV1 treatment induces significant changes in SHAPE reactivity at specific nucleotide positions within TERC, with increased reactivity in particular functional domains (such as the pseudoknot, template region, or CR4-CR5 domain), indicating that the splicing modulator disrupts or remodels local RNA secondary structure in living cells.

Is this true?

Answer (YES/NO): NO